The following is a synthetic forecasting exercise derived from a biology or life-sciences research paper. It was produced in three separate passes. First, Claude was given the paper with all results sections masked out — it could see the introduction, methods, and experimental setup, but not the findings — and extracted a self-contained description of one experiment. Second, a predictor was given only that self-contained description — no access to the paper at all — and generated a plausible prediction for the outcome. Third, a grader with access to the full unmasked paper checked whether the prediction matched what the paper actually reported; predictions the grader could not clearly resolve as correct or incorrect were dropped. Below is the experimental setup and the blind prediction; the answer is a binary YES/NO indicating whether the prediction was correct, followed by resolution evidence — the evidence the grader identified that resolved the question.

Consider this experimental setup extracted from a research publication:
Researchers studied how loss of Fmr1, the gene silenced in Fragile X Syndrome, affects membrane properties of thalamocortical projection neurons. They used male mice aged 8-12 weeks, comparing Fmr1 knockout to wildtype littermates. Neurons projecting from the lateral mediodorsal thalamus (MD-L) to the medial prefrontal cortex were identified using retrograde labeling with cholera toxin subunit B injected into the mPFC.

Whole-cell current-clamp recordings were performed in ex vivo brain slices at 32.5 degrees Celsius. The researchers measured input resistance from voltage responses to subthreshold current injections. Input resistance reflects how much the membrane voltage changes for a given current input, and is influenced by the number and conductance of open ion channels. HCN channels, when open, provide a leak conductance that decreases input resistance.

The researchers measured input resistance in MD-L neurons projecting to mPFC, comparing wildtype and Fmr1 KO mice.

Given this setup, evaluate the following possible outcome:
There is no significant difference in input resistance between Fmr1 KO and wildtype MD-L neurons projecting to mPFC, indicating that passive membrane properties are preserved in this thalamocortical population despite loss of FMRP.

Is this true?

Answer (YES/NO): NO